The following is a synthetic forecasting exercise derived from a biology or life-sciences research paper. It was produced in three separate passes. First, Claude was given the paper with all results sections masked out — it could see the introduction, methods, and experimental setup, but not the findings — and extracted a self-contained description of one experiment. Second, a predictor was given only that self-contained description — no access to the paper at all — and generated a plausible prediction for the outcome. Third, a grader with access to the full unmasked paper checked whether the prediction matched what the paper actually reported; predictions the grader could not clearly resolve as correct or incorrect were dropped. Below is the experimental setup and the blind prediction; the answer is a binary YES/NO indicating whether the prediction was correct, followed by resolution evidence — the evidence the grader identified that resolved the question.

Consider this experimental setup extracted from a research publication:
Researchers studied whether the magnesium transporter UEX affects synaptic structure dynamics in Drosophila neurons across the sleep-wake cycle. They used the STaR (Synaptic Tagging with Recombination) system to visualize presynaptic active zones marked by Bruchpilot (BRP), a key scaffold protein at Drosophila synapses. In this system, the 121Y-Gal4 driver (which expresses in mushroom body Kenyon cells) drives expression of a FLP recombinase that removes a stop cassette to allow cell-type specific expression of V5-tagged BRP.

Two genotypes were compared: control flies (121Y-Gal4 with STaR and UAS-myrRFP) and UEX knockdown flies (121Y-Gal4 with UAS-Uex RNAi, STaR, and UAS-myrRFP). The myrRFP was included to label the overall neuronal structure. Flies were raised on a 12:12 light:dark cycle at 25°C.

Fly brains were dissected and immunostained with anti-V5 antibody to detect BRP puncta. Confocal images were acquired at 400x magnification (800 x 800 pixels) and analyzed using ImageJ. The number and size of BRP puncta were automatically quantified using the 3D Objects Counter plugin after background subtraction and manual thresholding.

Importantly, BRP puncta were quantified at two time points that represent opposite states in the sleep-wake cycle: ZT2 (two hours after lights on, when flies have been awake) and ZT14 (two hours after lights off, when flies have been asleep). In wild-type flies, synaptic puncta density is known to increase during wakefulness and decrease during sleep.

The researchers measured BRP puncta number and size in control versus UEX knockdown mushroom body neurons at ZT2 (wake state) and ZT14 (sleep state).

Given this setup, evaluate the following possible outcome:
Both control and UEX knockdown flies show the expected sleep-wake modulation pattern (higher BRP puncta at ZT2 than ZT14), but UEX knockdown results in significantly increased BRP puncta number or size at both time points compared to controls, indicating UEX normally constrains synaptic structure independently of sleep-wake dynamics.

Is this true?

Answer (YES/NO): NO